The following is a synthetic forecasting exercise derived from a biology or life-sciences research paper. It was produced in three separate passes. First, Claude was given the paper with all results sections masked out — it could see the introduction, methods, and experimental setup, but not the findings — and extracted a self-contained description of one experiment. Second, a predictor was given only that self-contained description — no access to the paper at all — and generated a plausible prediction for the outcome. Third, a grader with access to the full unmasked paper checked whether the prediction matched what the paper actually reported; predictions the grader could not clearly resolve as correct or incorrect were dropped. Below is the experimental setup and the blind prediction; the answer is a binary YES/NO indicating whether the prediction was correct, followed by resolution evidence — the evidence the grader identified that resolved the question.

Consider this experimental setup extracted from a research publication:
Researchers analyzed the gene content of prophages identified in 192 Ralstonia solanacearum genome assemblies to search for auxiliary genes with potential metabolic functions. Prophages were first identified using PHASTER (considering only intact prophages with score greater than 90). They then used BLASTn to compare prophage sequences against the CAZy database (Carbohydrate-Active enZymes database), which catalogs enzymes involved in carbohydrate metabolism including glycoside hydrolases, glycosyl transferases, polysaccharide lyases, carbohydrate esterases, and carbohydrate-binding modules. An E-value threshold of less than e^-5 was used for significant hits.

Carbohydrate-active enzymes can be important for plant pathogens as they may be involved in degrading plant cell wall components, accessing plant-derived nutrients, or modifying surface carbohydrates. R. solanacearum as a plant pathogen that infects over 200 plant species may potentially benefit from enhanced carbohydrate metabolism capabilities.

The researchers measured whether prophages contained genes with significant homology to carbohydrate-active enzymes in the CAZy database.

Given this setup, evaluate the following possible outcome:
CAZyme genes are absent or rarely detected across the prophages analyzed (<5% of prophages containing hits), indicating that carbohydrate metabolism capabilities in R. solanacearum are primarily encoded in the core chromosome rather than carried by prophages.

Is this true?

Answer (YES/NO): NO